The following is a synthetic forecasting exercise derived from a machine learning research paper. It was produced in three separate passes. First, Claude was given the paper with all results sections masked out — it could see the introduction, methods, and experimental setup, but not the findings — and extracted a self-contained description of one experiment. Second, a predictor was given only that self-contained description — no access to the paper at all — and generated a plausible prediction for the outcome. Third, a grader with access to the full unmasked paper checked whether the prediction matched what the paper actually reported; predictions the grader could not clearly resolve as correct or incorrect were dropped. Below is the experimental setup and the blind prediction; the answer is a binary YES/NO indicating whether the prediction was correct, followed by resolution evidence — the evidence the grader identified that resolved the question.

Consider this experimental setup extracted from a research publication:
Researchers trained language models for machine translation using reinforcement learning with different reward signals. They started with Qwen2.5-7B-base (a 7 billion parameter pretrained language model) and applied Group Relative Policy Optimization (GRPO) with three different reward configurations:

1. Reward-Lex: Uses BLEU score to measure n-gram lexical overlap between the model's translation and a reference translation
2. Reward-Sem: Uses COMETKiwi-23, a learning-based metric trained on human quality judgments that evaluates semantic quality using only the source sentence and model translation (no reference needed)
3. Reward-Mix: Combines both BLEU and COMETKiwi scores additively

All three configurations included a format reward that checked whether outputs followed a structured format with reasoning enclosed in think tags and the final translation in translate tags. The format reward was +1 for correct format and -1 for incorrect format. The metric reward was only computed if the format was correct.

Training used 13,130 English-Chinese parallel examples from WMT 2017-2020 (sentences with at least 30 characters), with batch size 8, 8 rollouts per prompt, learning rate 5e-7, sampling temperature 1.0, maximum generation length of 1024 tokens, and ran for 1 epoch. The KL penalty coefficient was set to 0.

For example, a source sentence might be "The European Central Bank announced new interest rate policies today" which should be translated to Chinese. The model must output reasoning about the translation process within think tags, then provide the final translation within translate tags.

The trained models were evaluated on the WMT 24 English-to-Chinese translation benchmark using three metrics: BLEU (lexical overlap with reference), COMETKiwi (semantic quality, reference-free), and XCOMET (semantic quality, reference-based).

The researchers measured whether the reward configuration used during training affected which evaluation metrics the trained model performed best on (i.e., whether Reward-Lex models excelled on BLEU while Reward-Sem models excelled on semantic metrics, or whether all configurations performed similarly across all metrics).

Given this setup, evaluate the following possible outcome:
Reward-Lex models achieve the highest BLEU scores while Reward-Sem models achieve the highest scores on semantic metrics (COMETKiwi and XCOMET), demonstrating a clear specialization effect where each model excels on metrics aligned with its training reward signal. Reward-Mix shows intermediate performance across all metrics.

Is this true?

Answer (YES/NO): YES